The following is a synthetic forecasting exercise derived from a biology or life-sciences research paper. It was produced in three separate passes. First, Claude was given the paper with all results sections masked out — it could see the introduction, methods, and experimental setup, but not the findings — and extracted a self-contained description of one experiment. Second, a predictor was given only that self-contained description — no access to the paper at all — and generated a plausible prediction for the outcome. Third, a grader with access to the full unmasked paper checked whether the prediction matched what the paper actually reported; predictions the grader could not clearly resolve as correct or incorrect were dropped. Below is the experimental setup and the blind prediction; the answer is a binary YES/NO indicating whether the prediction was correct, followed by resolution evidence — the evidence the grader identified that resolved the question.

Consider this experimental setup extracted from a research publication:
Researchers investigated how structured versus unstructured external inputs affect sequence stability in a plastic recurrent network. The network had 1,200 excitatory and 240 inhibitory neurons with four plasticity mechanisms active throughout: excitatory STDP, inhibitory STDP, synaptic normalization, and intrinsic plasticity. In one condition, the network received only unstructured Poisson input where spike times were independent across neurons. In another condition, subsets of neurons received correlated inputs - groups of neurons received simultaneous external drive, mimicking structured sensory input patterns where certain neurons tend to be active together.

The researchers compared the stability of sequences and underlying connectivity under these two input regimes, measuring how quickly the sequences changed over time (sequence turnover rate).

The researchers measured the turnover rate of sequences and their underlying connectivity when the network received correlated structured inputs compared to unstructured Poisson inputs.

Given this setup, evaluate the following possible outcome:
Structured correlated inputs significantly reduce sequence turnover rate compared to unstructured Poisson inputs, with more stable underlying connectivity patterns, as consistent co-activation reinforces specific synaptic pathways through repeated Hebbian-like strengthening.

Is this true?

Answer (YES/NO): YES